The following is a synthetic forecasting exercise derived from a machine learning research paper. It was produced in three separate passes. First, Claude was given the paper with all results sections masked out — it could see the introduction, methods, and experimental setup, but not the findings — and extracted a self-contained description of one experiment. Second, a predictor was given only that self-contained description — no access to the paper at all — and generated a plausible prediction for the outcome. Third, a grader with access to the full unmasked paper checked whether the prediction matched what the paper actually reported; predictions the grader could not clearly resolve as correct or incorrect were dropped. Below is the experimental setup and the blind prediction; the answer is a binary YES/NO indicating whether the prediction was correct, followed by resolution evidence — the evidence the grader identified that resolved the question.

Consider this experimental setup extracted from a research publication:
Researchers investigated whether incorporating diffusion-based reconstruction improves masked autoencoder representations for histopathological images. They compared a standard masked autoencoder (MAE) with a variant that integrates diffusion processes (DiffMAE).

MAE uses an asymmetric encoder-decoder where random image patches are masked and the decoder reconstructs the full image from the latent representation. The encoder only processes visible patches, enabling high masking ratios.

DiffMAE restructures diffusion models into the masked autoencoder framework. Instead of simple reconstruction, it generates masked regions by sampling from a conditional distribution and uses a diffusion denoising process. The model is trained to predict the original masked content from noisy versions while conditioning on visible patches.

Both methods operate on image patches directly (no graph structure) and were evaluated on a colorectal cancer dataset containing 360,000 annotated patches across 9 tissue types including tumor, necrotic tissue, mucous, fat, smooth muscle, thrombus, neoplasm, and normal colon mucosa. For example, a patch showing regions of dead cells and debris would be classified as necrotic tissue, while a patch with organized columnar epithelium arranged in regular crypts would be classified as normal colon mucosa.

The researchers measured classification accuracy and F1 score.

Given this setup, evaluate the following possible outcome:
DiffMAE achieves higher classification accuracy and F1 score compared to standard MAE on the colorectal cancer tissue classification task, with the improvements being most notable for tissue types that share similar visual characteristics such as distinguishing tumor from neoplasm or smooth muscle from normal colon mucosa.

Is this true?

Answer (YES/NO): NO